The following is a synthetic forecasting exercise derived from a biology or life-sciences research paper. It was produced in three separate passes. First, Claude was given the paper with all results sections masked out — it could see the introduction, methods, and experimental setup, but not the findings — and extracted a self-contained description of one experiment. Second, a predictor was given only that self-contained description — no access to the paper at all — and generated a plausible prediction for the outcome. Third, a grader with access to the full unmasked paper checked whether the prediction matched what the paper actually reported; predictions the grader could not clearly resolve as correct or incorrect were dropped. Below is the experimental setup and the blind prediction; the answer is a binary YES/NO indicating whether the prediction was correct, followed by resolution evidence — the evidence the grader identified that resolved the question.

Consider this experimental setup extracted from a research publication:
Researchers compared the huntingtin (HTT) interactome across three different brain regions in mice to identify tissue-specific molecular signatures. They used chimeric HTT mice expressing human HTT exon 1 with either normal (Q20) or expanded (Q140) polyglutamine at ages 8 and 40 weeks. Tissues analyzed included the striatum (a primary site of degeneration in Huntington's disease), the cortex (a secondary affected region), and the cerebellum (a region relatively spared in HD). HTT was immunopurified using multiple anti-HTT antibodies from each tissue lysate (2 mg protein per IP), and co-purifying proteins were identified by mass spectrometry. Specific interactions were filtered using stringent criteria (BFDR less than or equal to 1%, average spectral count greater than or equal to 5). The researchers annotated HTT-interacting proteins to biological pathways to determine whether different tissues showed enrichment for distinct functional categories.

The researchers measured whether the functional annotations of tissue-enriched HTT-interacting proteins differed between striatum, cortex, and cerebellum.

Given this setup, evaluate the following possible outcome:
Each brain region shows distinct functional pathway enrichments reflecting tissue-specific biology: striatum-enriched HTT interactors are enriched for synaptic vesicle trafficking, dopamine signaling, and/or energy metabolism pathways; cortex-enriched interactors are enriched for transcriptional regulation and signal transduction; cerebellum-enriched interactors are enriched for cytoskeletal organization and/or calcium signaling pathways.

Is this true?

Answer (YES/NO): NO